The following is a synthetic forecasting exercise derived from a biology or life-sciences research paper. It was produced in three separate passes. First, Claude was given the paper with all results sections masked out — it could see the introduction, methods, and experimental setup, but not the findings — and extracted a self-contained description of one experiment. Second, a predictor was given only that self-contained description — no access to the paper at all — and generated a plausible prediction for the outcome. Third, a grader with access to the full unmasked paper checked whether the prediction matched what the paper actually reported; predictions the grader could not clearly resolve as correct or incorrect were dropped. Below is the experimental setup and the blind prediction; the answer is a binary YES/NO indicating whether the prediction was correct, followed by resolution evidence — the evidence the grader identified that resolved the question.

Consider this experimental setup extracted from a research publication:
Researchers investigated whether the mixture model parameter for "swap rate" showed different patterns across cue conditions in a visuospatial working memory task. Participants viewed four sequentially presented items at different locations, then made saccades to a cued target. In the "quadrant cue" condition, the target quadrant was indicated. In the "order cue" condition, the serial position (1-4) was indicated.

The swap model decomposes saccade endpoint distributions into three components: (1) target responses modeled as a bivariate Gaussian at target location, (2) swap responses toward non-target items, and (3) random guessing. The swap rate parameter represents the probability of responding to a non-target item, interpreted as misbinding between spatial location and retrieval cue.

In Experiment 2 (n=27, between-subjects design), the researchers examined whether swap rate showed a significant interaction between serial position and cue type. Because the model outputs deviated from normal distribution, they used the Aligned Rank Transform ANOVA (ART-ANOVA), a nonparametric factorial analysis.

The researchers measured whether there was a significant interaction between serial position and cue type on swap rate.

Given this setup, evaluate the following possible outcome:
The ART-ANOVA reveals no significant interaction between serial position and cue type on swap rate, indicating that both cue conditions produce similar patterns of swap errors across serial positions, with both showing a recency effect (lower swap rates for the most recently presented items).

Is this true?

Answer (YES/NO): NO